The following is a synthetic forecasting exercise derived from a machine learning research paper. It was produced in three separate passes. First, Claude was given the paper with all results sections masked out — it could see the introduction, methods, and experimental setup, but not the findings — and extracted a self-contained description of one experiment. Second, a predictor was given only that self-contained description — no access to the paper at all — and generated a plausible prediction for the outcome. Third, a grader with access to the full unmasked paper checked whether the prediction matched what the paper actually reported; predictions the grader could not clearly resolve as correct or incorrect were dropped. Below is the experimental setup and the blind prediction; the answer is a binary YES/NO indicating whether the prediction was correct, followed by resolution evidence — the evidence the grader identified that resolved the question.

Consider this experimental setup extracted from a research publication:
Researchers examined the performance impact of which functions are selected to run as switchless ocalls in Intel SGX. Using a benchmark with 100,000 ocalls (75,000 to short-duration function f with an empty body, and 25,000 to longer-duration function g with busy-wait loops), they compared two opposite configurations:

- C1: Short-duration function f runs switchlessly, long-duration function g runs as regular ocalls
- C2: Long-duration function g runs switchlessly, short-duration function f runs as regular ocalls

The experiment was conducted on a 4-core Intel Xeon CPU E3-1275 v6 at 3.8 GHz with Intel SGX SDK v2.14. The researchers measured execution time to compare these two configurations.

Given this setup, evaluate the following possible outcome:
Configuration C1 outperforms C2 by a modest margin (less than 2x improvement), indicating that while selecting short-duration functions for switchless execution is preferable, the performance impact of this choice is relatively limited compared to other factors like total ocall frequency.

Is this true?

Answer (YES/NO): YES